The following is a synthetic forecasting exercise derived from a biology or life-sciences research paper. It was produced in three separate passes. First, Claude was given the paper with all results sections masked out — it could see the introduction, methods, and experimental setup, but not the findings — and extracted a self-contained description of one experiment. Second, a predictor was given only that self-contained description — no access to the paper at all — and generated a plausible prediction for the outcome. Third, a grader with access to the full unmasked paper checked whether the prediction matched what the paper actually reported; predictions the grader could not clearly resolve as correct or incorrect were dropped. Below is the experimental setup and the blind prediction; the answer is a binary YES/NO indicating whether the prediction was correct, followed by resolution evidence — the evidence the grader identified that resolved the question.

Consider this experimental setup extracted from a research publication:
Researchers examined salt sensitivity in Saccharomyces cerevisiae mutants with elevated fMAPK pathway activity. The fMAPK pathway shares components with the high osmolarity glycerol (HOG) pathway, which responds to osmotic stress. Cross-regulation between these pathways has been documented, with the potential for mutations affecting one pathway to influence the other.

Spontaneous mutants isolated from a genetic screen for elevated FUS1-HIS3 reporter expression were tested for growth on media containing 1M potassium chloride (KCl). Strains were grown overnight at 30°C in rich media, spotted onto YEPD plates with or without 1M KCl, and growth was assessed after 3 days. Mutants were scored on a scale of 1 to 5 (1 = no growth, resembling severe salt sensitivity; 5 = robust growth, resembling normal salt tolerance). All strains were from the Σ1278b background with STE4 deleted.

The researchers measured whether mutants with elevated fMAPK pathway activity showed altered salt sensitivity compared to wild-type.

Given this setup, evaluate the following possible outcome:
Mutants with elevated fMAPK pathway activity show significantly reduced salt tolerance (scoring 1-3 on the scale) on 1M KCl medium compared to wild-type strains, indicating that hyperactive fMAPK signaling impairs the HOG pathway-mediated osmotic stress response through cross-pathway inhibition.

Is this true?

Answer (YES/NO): NO